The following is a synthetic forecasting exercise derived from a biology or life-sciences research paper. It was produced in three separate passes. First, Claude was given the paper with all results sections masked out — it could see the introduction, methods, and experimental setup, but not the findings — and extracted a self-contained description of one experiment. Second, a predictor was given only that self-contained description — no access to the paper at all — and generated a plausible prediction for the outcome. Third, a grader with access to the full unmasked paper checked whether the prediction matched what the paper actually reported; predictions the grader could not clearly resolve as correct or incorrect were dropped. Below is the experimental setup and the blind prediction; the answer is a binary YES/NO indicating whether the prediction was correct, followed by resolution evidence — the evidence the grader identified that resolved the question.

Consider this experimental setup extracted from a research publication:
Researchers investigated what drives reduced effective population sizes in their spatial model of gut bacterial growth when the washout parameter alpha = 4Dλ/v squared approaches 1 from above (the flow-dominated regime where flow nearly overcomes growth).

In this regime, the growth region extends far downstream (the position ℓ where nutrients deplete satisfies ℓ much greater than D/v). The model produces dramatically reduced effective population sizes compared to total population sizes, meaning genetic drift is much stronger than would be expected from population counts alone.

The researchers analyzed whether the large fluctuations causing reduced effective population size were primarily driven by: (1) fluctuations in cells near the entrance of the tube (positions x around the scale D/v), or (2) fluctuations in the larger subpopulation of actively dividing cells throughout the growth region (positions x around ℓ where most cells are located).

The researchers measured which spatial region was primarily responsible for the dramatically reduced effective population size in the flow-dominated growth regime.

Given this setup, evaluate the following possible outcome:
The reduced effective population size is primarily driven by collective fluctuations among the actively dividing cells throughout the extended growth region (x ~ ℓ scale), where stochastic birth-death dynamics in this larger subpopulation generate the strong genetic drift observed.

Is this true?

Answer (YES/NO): NO